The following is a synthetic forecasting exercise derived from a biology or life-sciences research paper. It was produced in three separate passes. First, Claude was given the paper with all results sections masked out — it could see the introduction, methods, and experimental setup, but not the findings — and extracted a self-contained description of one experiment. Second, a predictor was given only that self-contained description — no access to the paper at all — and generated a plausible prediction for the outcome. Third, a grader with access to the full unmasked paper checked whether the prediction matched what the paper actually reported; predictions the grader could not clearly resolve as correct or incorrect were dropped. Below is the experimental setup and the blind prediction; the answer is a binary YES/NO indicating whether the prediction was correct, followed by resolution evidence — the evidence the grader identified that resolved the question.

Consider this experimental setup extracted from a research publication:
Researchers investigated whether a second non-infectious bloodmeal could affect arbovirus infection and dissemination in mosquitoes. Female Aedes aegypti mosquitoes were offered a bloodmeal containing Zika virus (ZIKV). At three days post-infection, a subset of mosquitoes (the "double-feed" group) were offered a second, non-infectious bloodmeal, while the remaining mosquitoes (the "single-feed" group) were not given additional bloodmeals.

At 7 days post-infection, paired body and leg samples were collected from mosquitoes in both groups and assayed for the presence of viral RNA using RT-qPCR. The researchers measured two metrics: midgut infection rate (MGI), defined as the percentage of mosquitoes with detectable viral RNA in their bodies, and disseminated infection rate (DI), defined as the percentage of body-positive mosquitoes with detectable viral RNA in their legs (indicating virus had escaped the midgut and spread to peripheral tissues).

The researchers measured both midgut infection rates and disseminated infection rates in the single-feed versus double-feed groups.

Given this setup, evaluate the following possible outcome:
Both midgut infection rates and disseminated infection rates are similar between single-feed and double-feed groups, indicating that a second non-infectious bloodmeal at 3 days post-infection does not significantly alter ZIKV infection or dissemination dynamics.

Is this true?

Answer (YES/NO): NO